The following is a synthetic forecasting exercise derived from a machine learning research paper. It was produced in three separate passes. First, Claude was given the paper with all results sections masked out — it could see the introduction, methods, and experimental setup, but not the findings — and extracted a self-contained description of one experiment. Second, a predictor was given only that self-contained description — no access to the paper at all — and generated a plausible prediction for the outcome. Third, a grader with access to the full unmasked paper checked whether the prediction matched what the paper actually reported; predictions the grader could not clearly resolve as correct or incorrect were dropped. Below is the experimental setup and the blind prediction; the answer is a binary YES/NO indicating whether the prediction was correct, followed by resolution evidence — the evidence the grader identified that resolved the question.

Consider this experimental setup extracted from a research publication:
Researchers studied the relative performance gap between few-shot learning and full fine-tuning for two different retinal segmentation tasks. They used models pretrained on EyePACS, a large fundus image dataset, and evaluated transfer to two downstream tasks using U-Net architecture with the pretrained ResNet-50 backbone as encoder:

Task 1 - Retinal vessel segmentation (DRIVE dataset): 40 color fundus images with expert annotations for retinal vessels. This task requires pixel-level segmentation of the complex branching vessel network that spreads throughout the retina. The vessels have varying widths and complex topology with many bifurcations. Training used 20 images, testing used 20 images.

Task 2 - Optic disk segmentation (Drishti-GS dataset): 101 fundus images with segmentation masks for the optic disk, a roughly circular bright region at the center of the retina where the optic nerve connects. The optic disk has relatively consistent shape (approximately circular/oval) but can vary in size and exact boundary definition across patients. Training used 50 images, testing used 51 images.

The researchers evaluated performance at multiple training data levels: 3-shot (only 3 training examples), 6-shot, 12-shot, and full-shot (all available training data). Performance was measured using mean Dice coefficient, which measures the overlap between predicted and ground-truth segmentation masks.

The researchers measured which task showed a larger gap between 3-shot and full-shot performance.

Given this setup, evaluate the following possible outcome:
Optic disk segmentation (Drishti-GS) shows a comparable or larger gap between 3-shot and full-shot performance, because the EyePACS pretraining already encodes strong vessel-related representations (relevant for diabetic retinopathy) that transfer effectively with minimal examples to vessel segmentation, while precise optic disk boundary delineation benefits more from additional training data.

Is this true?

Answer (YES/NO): NO